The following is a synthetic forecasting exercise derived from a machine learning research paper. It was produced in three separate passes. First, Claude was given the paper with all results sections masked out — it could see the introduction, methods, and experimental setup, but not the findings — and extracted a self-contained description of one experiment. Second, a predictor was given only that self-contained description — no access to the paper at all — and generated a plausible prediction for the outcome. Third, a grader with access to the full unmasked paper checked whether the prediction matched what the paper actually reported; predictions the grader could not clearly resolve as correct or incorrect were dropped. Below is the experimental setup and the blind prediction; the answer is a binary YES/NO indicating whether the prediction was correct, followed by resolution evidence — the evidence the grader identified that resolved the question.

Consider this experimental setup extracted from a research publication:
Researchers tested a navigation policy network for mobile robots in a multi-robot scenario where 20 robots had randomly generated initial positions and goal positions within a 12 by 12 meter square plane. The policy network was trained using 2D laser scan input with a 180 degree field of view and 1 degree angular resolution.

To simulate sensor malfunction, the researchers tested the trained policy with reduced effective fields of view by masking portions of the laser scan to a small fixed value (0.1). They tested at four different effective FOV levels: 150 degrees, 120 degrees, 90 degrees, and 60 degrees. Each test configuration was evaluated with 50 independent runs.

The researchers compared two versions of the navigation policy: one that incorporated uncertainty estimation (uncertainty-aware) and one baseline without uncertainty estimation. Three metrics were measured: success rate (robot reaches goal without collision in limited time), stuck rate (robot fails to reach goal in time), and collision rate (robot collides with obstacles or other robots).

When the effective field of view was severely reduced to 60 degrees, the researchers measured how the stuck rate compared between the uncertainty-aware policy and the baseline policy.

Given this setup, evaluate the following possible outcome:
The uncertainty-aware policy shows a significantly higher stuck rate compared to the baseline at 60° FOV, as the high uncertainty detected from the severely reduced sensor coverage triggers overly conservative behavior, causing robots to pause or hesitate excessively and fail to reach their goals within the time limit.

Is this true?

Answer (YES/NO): YES